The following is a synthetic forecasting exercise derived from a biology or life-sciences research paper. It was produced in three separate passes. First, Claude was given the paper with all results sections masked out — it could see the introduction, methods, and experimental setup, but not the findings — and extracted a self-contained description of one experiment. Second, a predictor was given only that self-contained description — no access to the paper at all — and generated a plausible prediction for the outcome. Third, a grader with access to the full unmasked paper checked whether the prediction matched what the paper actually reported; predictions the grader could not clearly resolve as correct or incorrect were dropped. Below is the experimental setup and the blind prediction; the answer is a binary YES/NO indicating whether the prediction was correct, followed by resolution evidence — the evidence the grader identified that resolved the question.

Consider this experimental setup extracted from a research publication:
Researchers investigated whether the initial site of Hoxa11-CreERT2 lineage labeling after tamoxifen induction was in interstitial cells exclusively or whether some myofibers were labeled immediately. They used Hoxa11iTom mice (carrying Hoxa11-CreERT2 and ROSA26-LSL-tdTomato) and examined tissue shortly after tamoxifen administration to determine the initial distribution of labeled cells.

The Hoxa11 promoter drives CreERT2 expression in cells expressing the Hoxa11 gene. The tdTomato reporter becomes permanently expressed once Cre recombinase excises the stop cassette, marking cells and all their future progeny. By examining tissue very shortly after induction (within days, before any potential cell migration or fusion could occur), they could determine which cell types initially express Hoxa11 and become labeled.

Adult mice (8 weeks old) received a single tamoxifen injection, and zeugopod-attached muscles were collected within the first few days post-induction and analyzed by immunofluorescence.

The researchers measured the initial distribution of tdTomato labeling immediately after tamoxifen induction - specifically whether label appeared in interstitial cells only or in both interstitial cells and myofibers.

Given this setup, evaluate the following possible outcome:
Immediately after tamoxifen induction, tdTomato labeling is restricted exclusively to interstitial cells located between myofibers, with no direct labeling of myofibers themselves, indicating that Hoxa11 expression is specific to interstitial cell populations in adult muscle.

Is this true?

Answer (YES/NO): YES